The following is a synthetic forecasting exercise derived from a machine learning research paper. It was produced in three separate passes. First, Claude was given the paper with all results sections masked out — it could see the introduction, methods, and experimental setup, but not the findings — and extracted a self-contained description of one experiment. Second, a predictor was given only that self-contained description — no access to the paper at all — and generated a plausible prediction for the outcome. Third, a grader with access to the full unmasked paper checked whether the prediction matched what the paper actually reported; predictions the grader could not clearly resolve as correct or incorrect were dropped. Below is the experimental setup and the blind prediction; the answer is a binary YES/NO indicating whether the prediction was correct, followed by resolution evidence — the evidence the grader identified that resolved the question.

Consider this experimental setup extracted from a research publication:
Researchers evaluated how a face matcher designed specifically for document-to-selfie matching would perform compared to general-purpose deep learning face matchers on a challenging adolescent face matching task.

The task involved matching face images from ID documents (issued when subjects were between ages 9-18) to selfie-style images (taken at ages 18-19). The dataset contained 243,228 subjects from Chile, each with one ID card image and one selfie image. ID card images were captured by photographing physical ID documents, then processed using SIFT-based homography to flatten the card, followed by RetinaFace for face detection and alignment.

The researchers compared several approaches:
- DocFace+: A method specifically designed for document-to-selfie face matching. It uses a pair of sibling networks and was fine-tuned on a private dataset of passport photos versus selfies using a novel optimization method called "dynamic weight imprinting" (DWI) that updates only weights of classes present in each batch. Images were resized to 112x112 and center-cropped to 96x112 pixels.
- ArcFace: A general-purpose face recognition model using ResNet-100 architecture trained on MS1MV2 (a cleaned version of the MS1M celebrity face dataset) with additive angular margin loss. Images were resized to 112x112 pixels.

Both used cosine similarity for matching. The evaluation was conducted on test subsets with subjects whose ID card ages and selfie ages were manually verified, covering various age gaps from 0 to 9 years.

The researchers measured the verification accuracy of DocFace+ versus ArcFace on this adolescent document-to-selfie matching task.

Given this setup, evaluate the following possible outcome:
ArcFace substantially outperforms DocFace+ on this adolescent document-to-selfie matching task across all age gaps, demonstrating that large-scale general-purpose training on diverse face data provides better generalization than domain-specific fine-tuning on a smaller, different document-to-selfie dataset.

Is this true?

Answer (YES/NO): YES